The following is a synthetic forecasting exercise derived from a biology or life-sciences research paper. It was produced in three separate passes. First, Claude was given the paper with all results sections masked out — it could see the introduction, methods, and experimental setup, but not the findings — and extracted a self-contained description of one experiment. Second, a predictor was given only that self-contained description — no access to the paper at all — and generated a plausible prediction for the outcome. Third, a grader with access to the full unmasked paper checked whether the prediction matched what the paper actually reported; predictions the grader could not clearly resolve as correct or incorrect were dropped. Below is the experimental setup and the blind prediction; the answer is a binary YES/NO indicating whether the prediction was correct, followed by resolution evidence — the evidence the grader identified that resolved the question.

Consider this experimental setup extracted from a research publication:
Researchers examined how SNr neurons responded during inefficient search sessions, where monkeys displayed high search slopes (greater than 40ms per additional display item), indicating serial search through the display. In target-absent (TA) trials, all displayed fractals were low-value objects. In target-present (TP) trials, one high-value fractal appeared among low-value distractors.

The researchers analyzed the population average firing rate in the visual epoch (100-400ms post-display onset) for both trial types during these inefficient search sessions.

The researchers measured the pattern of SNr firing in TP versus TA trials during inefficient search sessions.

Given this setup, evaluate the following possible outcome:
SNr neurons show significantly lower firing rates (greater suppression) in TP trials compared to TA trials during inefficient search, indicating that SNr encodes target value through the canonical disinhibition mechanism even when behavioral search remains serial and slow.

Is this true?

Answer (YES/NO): YES